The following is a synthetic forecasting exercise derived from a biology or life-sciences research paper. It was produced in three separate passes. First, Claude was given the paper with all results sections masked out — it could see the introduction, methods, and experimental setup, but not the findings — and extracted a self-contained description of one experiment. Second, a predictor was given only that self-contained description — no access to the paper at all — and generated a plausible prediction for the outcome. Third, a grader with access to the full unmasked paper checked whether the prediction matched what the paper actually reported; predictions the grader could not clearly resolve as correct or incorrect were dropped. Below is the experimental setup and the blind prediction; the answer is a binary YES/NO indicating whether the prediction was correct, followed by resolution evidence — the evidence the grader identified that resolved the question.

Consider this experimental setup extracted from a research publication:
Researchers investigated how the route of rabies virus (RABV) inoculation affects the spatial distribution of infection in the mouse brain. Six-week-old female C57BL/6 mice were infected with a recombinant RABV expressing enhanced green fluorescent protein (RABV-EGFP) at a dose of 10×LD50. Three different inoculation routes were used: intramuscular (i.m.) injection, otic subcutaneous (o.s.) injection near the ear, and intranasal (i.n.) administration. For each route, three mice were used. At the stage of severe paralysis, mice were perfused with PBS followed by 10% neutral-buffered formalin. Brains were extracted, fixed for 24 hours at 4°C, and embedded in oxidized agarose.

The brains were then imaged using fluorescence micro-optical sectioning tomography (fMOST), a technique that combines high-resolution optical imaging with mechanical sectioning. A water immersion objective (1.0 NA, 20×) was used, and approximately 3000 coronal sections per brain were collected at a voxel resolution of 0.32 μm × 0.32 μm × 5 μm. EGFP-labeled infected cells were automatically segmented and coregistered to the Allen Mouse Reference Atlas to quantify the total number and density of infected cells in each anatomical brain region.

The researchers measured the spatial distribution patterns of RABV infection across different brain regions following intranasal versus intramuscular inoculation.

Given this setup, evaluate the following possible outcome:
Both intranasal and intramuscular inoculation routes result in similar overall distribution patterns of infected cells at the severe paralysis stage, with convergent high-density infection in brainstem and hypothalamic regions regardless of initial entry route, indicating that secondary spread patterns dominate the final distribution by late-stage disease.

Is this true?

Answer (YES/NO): NO